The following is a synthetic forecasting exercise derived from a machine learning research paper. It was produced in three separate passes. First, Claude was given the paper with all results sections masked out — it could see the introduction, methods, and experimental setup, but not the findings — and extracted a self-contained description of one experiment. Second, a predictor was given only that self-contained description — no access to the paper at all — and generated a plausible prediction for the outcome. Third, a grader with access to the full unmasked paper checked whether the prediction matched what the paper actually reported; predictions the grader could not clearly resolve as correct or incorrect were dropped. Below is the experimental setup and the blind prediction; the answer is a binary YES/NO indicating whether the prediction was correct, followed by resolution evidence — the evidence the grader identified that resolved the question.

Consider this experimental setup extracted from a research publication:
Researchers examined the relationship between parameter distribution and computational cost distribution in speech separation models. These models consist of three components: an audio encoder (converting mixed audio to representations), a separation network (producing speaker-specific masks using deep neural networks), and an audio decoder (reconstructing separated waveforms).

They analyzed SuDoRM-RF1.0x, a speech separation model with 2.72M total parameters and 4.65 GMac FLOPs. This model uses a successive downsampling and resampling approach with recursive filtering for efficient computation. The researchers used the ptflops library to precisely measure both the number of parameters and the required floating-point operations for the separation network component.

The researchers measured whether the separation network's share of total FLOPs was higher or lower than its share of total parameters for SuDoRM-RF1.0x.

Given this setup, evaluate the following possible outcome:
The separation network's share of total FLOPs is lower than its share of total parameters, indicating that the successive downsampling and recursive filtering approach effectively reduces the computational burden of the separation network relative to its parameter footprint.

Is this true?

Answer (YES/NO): YES